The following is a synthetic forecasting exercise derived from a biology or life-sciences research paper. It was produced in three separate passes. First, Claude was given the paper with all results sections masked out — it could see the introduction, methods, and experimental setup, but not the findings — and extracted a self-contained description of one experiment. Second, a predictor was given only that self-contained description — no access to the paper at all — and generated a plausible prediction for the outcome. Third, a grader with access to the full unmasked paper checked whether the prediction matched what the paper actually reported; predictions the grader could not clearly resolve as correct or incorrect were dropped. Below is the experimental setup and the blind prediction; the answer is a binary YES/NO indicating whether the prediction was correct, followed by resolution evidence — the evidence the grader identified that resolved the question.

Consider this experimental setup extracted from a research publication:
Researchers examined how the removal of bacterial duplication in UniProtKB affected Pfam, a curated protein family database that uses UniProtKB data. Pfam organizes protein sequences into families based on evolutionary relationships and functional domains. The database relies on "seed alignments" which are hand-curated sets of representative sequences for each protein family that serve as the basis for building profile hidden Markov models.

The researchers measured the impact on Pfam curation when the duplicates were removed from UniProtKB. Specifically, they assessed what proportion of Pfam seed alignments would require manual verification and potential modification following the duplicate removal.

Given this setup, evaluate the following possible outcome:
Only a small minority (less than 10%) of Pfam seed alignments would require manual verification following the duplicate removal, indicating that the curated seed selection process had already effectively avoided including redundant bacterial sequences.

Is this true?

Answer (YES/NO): NO